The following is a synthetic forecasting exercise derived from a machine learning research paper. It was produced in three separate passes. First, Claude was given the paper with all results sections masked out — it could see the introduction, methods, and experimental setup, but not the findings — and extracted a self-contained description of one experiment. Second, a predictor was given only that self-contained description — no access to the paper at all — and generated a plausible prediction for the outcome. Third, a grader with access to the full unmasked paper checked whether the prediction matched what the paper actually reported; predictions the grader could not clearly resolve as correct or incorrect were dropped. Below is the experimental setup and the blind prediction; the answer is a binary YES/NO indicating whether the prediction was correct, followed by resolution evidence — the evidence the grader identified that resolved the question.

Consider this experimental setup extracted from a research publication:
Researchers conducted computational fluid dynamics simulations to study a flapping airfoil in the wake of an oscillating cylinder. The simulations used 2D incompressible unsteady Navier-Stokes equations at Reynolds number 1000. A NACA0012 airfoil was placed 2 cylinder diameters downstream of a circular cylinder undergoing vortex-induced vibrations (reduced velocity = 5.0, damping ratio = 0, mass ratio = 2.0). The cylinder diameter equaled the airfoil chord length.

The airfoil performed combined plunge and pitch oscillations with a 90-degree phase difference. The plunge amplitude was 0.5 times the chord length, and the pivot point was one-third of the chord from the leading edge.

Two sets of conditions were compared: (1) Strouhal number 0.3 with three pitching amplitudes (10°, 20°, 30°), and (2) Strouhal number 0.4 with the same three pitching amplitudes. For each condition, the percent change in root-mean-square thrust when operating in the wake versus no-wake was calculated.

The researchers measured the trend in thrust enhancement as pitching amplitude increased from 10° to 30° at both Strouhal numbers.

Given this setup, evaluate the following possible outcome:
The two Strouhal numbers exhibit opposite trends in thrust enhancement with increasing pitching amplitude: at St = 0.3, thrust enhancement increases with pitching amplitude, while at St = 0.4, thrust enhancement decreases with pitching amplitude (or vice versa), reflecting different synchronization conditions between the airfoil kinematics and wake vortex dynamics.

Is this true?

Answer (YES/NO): NO